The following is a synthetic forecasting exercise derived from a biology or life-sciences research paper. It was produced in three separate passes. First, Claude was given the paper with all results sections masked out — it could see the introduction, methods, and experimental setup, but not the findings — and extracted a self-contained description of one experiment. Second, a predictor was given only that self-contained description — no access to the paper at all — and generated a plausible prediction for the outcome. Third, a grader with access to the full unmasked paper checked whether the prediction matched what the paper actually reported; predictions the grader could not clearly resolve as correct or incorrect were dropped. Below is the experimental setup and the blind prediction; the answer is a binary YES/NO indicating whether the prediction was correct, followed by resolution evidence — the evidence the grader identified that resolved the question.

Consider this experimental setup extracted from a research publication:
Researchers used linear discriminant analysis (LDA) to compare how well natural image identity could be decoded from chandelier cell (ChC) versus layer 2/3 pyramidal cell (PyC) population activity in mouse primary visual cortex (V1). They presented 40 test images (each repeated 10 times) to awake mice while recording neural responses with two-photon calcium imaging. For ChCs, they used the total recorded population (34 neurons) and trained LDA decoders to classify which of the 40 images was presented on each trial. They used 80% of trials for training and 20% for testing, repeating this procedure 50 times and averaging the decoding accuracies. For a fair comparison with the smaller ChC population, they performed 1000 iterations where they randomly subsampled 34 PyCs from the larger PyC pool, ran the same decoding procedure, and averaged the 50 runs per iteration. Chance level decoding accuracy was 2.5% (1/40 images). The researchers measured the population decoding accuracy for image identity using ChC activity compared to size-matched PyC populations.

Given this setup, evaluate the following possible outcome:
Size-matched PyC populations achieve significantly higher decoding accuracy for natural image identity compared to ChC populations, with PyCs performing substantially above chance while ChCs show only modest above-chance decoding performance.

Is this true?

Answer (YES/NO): YES